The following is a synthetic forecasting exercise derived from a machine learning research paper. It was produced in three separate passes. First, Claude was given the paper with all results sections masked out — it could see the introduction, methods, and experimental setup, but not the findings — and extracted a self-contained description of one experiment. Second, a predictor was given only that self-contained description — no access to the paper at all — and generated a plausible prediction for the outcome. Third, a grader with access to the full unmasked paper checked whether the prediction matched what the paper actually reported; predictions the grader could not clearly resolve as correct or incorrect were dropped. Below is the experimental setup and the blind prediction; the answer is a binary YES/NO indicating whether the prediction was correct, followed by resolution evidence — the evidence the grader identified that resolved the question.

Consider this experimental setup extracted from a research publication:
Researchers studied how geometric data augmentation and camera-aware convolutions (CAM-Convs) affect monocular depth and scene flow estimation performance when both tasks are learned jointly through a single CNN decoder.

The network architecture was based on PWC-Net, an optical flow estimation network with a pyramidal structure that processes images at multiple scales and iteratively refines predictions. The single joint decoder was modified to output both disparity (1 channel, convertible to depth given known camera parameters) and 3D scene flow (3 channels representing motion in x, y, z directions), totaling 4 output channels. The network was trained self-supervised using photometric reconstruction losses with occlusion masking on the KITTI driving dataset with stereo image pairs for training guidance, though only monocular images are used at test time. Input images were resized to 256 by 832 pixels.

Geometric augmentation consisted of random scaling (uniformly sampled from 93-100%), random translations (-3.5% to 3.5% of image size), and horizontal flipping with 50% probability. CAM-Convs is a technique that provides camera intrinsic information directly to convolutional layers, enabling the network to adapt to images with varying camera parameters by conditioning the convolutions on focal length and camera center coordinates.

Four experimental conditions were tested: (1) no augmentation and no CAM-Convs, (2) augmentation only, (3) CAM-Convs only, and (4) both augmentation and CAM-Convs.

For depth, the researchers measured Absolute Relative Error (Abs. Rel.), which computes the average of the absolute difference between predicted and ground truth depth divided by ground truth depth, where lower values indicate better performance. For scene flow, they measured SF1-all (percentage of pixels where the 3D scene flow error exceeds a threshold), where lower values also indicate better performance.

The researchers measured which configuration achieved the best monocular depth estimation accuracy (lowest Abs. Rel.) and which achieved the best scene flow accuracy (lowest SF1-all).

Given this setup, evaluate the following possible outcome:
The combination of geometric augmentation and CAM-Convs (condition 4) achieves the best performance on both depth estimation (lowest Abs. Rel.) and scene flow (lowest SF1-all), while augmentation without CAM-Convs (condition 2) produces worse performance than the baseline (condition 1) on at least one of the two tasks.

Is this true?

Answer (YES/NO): NO